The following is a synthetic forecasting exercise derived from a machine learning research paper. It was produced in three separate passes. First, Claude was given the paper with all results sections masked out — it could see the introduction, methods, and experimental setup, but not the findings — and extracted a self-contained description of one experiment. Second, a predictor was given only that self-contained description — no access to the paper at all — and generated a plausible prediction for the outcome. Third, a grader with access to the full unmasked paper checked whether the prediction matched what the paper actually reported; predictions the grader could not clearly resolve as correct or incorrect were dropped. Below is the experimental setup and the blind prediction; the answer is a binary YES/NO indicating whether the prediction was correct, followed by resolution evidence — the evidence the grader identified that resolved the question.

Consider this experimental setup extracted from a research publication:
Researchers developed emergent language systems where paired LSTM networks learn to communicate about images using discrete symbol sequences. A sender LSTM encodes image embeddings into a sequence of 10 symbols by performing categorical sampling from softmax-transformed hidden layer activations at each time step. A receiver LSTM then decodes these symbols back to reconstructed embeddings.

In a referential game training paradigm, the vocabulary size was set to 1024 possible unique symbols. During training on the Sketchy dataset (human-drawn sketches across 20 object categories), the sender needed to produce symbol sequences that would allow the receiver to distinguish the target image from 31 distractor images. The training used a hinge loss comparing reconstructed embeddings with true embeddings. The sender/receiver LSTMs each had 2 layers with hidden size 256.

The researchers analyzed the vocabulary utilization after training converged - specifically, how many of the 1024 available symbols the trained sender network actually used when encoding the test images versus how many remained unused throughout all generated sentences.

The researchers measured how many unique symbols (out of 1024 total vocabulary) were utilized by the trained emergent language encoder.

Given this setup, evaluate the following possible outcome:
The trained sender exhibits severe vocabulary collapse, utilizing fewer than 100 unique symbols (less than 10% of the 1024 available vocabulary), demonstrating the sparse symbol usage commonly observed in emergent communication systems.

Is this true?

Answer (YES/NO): YES